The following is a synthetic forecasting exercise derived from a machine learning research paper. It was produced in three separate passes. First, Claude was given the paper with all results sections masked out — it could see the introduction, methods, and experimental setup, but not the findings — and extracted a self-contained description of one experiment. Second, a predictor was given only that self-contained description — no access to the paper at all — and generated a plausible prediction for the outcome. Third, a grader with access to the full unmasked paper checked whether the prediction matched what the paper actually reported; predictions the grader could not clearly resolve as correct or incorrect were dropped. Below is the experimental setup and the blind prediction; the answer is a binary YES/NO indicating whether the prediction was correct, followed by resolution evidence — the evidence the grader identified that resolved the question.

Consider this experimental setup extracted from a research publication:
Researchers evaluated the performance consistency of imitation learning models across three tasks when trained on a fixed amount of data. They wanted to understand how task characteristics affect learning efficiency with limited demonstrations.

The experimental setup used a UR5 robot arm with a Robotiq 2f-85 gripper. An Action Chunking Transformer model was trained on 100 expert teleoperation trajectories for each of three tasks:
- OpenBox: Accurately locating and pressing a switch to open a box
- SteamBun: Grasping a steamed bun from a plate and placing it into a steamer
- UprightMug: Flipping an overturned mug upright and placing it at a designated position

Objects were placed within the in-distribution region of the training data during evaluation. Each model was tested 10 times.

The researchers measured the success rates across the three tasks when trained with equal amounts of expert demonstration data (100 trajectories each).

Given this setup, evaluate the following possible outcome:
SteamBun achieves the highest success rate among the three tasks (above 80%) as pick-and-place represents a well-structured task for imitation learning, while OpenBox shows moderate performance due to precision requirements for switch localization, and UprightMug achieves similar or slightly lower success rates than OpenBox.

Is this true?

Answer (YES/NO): NO